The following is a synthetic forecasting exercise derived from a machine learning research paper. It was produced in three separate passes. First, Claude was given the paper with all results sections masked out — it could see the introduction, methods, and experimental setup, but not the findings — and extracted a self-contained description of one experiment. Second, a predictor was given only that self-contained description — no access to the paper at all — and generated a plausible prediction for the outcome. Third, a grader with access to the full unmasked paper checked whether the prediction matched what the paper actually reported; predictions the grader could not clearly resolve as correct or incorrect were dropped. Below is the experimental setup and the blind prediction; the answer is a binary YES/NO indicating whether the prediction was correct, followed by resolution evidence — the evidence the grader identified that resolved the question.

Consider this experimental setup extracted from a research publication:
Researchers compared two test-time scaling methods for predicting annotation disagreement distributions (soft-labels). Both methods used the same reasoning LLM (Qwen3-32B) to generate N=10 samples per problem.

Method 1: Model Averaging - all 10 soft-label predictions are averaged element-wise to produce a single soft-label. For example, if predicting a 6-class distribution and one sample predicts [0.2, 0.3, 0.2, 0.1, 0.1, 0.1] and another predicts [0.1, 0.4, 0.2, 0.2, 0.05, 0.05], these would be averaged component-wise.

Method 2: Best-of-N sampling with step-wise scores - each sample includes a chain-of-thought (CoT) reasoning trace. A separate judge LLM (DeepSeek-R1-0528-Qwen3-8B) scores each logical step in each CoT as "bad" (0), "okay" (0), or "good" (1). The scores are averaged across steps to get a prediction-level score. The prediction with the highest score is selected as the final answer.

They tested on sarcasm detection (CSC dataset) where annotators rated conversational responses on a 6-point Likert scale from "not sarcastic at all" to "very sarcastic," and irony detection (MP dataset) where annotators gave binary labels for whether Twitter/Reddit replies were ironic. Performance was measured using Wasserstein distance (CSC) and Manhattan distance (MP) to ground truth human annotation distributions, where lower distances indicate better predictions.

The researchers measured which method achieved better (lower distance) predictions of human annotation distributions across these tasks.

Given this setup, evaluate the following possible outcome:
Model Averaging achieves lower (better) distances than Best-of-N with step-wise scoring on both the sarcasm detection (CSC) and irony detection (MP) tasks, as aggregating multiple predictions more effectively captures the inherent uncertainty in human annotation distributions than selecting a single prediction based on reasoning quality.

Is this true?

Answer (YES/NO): YES